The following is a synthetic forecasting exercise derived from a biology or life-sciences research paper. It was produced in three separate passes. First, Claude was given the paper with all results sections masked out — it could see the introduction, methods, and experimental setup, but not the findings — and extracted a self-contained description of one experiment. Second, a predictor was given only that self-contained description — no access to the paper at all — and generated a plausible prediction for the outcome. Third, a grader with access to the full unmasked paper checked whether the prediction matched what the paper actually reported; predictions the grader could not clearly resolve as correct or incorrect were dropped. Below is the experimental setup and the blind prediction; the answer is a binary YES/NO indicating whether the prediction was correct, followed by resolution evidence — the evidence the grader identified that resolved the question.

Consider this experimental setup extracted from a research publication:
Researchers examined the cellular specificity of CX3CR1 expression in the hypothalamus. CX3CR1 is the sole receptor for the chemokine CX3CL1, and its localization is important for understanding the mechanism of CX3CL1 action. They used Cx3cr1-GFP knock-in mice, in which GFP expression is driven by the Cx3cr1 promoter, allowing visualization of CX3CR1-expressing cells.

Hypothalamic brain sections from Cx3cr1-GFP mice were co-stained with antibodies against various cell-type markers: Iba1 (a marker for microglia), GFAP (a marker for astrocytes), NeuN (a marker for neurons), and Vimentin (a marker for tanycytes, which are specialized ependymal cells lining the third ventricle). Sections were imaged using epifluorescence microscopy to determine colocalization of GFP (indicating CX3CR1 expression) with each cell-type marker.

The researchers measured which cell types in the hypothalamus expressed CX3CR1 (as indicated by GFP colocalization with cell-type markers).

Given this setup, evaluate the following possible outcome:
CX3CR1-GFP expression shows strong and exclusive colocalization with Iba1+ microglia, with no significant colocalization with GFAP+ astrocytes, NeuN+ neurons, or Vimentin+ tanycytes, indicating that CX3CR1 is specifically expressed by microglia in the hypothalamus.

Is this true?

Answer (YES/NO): YES